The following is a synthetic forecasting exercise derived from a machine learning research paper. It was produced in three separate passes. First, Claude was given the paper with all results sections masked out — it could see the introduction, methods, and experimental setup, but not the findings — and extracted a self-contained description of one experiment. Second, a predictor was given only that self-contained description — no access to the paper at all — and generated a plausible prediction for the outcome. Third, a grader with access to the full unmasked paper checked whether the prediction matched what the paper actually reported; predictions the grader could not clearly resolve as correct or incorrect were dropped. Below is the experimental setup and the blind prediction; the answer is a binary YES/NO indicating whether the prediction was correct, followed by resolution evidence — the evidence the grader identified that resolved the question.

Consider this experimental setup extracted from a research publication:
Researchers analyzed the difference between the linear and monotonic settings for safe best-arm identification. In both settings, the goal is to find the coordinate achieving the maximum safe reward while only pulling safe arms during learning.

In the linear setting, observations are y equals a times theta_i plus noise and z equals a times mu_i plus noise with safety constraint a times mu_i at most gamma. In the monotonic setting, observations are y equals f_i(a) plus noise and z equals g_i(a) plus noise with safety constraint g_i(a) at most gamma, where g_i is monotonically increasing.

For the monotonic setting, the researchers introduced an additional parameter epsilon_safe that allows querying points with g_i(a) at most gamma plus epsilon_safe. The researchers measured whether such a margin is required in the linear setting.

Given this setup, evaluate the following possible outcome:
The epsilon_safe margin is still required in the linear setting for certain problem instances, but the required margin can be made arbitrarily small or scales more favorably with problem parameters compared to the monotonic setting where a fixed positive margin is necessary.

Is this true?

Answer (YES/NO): NO